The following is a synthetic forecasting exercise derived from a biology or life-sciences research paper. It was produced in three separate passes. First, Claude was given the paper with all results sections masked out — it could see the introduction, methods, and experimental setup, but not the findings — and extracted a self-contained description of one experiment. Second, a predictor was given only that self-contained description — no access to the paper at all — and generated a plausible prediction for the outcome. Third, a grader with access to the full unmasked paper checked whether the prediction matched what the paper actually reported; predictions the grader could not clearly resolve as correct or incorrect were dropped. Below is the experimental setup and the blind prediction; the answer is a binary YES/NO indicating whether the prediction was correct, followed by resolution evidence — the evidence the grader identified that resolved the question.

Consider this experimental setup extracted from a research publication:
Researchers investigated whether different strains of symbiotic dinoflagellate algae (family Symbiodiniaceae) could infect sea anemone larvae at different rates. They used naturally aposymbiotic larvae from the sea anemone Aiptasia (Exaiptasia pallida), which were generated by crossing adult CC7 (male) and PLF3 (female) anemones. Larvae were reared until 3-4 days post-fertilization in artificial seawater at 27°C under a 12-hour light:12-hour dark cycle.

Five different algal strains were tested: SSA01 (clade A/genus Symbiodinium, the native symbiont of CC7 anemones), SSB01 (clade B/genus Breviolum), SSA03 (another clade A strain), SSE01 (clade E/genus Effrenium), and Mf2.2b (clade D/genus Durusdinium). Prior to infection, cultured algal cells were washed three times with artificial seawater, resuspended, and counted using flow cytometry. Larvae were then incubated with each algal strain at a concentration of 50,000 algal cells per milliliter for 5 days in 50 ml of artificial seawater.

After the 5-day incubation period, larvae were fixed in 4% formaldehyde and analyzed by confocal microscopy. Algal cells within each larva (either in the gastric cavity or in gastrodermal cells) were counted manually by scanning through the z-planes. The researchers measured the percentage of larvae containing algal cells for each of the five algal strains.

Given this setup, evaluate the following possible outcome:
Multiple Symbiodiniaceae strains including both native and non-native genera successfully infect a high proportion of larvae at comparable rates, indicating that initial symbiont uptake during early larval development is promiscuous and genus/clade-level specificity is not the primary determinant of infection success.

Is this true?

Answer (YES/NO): NO